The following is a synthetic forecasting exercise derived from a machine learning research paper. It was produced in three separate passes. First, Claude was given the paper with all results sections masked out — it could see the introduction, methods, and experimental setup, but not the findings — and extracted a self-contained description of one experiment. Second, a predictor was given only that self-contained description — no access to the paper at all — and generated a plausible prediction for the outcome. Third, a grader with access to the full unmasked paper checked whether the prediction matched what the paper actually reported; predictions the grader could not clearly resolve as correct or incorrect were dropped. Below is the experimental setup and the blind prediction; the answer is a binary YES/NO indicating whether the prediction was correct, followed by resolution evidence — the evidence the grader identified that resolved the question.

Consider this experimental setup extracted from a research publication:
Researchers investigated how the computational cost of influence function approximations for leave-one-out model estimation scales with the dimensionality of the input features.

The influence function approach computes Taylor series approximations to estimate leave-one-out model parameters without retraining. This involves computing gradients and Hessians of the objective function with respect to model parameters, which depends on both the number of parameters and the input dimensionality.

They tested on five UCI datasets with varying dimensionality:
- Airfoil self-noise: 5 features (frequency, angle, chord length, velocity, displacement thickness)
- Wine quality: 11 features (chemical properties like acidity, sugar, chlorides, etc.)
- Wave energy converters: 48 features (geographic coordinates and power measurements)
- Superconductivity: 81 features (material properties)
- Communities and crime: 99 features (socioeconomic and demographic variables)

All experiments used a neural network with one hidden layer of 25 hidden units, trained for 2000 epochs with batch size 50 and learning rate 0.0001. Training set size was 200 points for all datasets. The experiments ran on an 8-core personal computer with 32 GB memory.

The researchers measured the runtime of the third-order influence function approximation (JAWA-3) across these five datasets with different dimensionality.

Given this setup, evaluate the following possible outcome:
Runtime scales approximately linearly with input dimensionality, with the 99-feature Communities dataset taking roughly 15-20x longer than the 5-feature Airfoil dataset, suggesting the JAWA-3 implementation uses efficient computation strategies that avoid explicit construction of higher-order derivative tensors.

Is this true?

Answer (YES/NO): NO